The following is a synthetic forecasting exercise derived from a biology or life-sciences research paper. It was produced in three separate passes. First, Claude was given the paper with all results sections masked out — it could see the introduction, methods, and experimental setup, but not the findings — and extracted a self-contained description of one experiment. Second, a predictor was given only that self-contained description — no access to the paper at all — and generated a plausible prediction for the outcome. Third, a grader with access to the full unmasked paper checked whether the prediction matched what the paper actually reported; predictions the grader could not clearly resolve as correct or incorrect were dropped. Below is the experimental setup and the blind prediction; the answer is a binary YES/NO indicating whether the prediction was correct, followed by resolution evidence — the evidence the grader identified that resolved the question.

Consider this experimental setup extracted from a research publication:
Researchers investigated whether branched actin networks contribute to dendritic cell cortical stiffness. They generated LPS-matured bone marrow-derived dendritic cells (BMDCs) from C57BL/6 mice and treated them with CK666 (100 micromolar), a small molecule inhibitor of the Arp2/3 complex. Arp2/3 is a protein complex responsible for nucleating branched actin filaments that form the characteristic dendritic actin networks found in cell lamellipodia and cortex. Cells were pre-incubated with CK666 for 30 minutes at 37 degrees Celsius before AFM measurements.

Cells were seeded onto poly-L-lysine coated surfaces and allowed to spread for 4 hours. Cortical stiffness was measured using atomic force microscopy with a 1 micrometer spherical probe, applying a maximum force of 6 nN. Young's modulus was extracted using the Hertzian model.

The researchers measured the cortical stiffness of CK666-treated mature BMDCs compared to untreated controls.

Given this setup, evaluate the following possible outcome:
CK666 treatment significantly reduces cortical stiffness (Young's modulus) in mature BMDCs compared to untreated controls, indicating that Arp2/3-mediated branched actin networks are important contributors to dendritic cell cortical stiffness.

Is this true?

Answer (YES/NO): YES